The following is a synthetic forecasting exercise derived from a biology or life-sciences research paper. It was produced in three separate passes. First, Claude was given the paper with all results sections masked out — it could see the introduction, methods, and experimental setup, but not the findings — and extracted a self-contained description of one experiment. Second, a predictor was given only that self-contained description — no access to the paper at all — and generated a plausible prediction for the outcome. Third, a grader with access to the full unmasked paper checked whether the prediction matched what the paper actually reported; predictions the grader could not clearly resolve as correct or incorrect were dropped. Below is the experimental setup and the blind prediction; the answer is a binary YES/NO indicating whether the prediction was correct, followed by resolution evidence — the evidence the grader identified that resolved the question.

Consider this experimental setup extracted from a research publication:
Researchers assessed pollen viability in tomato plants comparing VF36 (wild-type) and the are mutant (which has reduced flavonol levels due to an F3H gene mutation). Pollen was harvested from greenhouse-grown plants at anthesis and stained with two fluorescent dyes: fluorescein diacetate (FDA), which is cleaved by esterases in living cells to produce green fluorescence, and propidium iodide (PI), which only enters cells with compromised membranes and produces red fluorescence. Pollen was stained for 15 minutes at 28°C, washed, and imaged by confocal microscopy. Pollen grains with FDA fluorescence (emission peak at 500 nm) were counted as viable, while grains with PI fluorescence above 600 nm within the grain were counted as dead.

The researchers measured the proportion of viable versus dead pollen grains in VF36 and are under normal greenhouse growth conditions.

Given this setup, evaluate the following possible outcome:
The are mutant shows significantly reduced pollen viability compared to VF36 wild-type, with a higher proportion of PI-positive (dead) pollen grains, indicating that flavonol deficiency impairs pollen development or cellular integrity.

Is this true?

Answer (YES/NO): YES